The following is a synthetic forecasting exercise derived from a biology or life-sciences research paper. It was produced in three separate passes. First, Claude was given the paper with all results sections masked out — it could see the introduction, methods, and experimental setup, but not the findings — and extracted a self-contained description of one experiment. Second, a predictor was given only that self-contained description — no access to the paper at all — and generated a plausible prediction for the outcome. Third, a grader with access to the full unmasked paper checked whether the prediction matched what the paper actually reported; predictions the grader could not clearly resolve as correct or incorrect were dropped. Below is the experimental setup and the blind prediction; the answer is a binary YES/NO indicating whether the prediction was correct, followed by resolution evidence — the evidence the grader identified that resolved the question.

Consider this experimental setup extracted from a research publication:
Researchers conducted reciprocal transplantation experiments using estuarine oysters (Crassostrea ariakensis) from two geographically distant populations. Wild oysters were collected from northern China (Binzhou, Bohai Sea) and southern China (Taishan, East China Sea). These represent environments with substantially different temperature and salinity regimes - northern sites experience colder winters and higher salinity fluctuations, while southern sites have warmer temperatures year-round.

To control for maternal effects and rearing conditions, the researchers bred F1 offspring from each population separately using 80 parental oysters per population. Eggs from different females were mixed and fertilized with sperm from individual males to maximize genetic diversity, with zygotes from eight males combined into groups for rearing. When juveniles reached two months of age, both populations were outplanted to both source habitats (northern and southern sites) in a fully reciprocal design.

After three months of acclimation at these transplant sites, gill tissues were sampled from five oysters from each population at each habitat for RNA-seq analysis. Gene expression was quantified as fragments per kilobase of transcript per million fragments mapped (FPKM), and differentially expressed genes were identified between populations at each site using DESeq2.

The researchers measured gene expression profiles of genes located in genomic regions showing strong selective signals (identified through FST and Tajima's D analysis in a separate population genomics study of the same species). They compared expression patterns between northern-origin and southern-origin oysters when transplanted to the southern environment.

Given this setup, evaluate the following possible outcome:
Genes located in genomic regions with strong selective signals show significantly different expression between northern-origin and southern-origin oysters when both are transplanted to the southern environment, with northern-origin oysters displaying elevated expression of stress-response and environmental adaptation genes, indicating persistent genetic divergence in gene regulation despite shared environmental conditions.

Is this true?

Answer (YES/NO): NO